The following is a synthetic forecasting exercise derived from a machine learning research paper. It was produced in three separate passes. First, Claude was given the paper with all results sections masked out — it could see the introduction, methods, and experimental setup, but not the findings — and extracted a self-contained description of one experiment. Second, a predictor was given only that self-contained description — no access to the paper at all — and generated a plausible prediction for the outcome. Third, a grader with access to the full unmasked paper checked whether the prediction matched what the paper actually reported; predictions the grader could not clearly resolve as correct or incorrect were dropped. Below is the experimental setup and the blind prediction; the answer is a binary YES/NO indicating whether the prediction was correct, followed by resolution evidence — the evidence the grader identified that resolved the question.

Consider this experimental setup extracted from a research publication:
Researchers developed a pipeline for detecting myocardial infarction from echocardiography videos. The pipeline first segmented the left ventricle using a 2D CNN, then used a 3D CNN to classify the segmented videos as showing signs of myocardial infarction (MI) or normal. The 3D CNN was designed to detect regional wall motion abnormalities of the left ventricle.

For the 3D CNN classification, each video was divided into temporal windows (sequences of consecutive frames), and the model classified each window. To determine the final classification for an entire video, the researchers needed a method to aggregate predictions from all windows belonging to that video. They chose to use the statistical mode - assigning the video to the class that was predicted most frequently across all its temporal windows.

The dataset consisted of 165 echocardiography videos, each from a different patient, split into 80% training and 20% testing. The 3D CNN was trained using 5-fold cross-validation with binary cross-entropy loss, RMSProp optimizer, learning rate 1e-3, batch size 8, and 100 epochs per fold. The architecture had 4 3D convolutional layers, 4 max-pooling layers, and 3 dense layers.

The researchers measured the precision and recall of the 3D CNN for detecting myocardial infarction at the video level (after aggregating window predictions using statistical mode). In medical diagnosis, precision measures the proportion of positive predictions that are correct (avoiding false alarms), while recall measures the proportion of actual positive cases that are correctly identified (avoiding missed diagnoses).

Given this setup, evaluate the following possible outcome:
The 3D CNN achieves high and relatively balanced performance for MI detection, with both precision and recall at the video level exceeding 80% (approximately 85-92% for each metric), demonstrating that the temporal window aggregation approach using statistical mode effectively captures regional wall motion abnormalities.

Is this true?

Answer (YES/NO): NO